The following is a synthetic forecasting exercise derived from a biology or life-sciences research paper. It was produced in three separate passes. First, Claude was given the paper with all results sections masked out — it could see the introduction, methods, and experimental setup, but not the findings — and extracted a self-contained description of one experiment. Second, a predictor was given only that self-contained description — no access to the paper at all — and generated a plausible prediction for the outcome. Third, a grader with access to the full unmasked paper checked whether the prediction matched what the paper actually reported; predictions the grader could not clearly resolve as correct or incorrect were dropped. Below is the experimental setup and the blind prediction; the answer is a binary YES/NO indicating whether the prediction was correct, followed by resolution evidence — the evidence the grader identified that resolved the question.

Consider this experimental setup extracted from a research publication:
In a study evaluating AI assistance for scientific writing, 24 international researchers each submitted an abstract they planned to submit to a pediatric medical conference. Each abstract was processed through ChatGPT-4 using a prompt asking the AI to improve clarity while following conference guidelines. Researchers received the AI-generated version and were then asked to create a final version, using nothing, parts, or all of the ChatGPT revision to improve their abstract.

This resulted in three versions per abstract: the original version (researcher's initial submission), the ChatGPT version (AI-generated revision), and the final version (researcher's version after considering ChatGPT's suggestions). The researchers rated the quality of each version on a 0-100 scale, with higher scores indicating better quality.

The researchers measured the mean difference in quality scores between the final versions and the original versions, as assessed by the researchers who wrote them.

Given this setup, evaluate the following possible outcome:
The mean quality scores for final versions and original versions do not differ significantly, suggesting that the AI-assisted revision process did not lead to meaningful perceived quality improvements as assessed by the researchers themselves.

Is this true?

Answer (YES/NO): NO